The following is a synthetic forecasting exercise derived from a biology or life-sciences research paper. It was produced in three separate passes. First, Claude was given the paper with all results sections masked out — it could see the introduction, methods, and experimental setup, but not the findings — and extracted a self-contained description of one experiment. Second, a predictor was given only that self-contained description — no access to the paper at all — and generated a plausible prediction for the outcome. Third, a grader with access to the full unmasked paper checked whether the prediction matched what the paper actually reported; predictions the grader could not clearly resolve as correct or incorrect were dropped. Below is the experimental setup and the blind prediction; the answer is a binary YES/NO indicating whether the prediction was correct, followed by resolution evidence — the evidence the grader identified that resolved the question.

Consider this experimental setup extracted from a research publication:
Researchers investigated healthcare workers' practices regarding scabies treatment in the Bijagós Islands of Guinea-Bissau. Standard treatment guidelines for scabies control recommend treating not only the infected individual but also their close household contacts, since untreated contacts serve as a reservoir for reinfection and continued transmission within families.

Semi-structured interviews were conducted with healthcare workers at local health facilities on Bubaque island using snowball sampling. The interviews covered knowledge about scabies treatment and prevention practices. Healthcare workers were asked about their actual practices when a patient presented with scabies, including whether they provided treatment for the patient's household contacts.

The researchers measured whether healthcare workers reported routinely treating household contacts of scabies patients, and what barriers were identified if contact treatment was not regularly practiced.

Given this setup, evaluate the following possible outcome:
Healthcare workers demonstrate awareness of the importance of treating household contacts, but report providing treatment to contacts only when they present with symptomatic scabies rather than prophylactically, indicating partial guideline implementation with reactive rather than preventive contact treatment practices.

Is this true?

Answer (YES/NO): NO